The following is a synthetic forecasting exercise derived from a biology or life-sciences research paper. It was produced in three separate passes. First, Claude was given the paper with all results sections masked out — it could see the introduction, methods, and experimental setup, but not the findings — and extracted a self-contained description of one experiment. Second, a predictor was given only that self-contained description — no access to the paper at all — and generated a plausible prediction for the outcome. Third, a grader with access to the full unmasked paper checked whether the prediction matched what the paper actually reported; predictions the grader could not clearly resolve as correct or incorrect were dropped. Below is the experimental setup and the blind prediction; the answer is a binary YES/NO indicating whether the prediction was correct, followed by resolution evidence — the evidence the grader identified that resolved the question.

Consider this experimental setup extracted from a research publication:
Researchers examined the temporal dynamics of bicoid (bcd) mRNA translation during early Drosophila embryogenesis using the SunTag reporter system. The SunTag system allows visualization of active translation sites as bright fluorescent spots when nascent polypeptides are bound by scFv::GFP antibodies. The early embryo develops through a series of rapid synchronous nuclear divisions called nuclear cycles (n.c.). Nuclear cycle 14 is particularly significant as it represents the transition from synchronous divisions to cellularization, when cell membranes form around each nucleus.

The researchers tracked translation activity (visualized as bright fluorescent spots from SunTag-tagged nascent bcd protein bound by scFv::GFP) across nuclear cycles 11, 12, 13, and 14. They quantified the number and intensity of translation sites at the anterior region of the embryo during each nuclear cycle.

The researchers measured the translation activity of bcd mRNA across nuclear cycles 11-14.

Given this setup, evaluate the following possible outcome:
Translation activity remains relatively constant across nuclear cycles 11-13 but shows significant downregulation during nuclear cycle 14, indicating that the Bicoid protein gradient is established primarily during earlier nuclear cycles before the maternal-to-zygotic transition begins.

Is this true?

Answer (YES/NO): NO